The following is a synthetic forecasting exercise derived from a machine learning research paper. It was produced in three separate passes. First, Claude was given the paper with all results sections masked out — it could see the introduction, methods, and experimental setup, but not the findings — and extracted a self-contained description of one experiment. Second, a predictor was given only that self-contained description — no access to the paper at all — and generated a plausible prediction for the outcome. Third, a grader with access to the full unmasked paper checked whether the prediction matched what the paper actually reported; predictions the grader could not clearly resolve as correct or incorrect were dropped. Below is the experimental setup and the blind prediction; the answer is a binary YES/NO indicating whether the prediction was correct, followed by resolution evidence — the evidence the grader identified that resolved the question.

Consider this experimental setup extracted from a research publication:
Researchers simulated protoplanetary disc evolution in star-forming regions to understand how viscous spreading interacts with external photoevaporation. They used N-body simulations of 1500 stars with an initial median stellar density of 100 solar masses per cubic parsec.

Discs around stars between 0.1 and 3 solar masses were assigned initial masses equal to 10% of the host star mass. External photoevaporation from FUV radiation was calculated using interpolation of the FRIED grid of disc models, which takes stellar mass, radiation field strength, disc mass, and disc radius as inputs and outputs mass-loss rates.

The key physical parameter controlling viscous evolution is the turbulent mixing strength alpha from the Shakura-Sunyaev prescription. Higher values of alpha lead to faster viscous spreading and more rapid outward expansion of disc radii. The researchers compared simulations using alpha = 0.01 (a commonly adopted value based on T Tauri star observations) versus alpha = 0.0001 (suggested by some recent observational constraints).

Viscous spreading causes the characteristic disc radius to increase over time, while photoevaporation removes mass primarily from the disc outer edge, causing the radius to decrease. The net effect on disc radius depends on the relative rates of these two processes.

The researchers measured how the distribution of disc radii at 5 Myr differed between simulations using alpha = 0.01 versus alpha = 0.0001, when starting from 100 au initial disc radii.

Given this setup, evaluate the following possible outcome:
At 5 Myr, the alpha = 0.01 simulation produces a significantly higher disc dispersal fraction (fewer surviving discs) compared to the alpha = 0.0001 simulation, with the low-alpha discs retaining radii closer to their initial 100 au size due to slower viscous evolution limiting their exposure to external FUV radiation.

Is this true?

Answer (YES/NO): NO